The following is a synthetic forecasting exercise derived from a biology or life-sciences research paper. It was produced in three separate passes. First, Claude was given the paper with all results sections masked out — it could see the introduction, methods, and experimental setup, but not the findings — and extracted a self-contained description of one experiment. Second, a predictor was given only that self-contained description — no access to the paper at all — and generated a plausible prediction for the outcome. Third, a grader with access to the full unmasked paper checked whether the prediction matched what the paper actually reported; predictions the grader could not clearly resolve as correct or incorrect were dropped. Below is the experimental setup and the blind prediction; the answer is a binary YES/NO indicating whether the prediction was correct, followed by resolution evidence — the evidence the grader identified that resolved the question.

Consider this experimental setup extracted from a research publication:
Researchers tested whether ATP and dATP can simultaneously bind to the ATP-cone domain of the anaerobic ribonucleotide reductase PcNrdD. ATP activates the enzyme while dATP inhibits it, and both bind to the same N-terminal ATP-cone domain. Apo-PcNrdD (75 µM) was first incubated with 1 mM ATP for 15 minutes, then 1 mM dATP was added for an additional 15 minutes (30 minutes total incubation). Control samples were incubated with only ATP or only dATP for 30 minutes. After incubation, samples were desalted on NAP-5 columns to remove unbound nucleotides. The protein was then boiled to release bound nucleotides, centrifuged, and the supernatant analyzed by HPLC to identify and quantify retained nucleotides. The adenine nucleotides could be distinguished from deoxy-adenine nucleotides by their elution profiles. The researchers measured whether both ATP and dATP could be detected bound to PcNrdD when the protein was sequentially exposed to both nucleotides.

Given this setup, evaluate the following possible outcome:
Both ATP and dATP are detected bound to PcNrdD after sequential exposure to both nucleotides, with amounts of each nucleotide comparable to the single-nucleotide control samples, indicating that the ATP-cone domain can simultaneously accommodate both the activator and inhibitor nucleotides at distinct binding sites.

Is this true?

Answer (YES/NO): NO